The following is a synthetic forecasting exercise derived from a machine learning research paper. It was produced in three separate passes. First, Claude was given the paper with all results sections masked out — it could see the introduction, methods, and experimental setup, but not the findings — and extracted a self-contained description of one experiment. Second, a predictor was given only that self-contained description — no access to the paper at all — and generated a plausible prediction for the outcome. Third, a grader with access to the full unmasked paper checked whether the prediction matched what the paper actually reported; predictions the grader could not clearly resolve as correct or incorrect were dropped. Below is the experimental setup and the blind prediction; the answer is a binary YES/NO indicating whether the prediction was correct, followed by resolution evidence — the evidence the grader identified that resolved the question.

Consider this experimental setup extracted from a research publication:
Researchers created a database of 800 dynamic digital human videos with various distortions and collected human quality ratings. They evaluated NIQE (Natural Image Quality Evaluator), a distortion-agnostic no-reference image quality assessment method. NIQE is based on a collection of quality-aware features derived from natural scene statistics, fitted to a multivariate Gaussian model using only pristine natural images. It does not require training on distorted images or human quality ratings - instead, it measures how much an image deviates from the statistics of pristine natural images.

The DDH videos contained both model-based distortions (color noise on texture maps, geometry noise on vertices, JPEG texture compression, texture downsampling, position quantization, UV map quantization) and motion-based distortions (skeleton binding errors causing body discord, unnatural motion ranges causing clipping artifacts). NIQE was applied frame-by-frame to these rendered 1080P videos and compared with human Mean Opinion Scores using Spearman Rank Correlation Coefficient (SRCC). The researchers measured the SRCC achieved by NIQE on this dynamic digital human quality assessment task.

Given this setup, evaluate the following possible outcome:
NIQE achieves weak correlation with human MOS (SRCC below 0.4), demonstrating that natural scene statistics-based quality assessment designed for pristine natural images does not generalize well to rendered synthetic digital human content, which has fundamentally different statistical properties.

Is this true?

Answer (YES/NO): YES